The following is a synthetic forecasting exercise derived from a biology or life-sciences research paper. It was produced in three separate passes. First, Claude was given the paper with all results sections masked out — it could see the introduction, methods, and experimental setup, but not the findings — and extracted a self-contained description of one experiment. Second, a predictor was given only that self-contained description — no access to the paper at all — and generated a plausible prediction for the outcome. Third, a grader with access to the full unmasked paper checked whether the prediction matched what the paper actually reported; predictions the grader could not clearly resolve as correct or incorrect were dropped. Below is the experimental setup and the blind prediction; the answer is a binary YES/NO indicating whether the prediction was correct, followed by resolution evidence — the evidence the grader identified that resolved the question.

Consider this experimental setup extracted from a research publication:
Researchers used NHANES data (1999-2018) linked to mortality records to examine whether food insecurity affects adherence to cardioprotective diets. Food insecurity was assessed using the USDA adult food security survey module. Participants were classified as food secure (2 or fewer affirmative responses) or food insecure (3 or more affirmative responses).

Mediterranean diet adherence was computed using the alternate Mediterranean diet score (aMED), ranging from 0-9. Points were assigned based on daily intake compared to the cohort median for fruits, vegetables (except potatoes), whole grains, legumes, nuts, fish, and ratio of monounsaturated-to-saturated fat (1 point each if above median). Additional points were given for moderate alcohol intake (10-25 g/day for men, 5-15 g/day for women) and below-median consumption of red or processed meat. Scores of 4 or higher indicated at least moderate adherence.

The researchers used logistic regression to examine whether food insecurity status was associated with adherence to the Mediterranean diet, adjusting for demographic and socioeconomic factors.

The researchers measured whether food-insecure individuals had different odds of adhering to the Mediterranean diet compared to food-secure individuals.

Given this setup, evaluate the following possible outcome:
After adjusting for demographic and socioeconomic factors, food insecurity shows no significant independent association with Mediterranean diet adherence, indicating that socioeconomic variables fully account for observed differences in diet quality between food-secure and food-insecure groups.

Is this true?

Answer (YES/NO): NO